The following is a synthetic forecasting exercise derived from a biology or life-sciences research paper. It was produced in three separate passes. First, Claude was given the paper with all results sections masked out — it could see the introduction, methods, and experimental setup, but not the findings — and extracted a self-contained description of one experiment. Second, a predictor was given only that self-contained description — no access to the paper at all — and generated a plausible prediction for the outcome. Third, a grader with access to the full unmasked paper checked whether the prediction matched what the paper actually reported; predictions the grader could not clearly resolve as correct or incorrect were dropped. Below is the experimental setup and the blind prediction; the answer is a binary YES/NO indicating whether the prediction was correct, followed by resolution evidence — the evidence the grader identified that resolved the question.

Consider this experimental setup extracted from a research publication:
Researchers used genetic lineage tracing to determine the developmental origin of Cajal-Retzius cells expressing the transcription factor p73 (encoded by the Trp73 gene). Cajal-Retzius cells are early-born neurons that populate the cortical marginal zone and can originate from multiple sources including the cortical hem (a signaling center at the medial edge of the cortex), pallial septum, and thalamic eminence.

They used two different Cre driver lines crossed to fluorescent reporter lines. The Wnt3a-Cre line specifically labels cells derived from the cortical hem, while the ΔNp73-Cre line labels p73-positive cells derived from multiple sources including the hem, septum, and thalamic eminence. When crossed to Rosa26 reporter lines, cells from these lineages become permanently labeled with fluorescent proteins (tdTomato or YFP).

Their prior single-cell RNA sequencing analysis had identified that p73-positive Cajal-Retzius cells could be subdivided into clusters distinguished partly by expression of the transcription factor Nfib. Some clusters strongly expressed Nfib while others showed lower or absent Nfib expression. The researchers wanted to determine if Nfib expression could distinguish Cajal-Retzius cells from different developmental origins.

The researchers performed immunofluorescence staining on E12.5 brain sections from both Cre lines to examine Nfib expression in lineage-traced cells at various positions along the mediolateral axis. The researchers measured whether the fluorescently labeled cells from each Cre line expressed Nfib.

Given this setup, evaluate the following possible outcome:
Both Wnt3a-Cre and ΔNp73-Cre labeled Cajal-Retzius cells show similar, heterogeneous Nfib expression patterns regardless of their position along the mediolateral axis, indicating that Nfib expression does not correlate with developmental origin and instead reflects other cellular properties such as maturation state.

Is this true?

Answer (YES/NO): NO